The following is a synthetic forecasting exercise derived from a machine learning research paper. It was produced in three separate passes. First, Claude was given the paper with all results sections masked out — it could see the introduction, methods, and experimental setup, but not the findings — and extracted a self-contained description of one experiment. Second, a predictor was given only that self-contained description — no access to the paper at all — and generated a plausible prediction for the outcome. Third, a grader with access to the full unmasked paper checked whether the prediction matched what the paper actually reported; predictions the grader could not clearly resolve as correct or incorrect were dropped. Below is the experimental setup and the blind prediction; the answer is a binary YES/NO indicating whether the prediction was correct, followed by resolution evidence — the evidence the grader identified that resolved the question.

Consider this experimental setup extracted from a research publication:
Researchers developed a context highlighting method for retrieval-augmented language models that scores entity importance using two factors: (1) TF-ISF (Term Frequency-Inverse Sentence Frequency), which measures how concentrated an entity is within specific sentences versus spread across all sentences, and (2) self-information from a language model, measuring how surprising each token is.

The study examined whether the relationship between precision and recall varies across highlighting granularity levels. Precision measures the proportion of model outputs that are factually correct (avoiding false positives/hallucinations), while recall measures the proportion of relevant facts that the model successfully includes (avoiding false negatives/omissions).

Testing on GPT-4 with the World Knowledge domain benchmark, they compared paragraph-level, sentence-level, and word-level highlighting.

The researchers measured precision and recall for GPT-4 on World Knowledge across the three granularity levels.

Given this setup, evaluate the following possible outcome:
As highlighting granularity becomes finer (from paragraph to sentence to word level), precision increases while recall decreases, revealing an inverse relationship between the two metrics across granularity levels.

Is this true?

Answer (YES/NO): NO